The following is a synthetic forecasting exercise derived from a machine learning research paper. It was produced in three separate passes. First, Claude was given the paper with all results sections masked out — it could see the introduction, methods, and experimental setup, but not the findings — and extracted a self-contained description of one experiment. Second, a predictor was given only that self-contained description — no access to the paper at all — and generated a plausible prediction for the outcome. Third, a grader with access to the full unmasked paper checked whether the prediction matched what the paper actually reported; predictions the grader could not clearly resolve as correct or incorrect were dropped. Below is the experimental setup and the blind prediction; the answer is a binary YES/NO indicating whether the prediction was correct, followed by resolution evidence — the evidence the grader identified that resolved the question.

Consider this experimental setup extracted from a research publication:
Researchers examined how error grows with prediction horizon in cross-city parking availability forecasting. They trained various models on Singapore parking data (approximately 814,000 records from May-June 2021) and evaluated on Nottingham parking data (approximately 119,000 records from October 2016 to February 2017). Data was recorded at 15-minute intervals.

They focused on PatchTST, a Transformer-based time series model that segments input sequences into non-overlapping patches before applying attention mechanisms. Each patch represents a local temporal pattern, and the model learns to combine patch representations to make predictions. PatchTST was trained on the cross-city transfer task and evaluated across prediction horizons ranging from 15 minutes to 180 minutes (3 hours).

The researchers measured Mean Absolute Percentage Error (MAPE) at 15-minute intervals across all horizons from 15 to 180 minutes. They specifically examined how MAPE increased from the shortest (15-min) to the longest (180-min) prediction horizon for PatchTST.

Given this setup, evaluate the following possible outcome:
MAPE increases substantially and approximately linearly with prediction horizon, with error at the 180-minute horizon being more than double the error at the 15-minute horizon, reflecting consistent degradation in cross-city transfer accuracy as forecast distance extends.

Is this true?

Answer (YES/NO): YES